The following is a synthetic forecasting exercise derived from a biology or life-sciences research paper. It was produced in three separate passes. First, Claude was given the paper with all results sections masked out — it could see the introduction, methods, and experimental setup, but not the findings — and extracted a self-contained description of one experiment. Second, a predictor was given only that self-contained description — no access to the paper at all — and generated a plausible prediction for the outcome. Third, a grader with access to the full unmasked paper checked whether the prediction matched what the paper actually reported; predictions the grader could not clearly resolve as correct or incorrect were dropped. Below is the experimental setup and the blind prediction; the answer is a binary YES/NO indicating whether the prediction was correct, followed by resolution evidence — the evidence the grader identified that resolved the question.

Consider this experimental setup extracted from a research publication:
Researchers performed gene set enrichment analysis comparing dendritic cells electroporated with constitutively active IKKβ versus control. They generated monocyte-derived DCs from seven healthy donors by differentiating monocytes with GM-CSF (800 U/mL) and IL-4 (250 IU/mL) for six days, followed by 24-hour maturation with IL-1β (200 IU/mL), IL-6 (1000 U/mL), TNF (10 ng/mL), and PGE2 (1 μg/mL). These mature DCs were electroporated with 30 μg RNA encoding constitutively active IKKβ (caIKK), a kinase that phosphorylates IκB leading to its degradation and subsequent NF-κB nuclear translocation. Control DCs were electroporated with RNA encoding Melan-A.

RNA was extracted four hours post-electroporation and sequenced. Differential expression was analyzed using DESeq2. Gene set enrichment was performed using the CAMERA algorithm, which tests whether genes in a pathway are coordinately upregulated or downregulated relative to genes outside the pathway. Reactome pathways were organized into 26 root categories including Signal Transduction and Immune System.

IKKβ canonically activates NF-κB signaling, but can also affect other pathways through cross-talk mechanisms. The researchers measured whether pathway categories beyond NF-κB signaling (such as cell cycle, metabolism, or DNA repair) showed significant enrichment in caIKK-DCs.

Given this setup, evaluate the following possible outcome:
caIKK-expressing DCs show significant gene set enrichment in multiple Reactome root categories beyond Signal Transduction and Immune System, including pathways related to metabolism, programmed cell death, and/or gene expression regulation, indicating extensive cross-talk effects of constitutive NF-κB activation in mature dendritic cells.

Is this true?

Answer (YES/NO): YES